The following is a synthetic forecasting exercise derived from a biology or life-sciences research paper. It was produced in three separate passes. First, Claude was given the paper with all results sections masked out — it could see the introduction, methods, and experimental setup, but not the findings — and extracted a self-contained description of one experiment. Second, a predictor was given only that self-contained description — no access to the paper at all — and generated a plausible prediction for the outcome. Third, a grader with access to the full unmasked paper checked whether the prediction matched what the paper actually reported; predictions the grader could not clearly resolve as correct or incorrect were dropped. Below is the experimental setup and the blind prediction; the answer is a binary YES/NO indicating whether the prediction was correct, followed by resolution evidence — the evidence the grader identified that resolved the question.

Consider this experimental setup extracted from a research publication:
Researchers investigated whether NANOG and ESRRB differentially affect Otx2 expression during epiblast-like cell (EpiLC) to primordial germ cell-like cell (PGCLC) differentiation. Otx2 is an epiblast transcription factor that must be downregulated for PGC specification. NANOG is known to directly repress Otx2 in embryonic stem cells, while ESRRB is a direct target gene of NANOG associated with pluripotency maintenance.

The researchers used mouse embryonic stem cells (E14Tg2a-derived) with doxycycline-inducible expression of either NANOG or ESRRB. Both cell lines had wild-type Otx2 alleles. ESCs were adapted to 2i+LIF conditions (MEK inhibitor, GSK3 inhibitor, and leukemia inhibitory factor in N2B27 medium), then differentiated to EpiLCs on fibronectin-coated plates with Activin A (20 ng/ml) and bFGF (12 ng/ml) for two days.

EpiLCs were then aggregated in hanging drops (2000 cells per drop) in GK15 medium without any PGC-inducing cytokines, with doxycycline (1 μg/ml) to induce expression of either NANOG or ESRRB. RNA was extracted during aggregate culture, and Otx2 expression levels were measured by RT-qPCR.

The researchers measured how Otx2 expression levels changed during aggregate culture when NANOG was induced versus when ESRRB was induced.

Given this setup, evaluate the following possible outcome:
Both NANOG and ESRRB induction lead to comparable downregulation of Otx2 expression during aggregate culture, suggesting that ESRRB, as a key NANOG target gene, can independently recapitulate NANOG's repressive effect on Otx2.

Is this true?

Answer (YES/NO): NO